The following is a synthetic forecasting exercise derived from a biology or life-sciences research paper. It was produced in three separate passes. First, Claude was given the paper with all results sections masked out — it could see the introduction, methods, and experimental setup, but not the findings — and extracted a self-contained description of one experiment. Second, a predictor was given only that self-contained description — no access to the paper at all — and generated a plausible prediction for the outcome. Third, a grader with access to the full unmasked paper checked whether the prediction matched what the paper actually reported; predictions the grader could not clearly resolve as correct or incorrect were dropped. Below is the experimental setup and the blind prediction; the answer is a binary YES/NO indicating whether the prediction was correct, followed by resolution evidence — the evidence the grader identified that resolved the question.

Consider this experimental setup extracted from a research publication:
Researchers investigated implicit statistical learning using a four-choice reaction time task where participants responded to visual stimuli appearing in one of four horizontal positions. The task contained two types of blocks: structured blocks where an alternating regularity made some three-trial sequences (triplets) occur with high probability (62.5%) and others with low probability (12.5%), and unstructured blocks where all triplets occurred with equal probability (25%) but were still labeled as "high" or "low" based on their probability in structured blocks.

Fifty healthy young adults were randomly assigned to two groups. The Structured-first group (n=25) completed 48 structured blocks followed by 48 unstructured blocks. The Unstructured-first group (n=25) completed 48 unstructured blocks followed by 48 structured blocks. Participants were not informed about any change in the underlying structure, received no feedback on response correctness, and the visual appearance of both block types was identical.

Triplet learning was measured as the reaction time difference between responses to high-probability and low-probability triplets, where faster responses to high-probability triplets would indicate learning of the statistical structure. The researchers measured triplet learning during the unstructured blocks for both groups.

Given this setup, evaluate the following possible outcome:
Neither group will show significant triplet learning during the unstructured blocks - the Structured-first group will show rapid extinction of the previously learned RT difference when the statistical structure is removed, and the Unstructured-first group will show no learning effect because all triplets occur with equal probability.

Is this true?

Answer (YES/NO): NO